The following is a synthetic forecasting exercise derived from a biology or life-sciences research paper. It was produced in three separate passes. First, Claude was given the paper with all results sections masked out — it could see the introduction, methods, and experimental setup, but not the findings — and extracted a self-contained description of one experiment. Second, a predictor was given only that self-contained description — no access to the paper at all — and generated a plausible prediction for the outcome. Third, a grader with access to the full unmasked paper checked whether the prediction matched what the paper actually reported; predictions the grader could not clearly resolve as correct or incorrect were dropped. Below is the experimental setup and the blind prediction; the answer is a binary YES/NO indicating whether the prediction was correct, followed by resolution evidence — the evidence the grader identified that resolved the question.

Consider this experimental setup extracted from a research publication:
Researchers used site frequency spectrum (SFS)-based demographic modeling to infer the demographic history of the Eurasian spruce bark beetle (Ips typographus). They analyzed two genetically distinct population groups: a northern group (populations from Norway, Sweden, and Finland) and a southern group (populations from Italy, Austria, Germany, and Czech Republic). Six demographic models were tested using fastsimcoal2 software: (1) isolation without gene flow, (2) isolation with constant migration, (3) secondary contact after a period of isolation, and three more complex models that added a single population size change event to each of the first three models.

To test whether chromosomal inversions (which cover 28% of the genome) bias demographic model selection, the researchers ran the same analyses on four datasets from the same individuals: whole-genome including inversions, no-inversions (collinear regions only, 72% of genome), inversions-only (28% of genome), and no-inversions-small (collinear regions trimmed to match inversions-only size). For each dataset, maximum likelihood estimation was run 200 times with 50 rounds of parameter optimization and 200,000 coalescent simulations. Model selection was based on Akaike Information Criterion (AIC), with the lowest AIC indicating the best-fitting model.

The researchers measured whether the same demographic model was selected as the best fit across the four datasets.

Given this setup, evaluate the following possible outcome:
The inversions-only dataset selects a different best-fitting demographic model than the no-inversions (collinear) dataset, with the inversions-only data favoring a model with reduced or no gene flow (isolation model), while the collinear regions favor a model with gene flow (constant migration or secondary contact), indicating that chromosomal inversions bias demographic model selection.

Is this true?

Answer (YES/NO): NO